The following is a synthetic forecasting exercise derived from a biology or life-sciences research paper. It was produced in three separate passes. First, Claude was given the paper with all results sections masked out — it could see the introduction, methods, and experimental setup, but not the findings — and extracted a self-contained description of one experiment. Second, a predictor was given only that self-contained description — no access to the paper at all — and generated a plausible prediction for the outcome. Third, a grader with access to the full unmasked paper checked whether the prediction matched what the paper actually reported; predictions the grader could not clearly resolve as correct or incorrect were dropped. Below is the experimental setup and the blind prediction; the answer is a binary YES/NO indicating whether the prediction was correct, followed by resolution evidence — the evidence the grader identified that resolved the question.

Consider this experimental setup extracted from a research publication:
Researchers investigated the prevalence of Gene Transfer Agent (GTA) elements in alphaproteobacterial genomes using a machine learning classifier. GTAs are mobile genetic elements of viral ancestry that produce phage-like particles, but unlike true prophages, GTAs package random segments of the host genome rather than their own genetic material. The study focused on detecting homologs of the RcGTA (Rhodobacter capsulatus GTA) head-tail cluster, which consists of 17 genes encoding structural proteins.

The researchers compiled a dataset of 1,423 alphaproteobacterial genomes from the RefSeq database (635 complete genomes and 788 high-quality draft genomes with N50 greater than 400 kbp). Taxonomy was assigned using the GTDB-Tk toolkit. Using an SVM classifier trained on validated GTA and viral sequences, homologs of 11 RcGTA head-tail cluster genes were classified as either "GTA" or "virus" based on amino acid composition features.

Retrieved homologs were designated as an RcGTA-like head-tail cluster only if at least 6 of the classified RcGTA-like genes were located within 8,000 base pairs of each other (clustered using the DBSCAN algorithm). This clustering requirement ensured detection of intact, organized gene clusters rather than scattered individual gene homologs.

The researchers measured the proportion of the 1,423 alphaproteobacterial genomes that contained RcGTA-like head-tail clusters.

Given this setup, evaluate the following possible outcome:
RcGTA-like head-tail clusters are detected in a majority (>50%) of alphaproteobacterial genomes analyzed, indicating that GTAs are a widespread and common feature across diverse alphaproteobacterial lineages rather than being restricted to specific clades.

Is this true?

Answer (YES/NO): NO